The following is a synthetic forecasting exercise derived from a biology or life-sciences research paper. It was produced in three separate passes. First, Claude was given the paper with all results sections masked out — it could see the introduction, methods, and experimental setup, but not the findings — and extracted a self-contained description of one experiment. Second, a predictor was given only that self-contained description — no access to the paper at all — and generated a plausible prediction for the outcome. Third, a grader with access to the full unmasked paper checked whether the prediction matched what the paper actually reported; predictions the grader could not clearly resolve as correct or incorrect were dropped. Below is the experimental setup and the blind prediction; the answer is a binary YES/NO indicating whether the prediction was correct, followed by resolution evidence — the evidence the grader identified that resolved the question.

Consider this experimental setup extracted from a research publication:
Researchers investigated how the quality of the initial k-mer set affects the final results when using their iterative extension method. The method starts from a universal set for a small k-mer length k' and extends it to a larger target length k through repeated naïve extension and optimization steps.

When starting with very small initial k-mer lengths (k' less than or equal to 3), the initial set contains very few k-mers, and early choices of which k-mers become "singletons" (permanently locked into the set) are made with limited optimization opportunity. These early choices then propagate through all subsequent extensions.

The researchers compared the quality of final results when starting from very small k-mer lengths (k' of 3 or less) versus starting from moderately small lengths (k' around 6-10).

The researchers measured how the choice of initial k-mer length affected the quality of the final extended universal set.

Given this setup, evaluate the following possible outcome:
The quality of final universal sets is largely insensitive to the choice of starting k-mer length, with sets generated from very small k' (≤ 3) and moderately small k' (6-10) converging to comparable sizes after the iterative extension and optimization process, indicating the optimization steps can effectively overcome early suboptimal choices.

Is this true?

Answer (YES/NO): NO